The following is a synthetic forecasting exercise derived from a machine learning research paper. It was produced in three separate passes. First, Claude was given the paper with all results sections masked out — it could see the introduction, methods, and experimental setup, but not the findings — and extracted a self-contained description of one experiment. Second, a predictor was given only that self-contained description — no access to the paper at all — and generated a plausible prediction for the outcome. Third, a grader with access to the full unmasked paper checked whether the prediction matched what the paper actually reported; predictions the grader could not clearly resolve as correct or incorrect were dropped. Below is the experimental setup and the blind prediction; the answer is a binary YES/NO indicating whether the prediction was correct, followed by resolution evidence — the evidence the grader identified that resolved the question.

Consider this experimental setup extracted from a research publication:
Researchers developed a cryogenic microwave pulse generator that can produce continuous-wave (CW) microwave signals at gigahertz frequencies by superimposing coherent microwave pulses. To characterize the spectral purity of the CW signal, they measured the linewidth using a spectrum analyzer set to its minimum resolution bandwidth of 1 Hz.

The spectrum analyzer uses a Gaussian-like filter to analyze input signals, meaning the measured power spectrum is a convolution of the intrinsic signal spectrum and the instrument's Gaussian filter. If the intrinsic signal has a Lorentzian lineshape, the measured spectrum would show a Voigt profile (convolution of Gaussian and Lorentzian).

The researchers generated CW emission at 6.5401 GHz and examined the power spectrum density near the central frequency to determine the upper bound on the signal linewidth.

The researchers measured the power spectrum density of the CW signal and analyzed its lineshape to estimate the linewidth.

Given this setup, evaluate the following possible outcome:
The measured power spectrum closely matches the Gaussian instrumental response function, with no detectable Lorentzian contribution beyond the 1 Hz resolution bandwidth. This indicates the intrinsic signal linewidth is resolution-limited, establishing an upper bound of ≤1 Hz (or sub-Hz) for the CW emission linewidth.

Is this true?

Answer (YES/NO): NO